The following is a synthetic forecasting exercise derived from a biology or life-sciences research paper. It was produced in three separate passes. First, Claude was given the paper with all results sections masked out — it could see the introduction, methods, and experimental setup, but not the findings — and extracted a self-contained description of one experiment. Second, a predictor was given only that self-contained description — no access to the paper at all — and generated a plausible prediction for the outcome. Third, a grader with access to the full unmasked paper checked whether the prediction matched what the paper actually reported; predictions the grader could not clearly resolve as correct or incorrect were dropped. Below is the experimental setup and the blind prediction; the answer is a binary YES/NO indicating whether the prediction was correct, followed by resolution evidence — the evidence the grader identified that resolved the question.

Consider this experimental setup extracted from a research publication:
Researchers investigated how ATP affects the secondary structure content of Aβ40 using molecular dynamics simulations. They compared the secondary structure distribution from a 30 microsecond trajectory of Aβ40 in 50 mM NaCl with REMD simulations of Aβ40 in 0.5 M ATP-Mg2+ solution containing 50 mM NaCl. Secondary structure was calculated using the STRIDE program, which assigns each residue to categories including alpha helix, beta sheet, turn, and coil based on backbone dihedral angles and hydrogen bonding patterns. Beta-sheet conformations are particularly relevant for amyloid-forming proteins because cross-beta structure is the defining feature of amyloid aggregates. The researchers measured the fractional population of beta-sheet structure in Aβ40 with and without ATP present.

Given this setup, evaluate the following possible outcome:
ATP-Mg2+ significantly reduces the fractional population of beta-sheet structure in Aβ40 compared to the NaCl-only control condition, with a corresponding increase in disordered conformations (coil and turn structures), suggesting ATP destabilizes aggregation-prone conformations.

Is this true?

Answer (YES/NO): YES